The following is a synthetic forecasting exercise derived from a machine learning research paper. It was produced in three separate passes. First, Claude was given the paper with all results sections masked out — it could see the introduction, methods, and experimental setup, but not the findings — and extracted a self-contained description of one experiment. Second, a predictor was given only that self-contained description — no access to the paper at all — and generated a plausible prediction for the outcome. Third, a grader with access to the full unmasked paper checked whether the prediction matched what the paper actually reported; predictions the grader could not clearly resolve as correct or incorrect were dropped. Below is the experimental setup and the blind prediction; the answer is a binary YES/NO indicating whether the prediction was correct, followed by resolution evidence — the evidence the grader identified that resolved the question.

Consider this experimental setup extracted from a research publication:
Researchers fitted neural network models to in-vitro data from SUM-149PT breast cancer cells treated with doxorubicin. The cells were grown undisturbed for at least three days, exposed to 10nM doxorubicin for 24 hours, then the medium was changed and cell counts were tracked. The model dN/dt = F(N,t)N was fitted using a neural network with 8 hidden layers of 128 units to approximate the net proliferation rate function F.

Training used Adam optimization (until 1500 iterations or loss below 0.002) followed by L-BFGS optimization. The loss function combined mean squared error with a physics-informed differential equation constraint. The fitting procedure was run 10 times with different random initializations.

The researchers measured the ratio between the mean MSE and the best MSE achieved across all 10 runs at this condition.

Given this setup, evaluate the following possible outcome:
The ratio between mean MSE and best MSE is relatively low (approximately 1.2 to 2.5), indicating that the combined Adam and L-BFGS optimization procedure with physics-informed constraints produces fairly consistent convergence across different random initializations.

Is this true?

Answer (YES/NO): YES